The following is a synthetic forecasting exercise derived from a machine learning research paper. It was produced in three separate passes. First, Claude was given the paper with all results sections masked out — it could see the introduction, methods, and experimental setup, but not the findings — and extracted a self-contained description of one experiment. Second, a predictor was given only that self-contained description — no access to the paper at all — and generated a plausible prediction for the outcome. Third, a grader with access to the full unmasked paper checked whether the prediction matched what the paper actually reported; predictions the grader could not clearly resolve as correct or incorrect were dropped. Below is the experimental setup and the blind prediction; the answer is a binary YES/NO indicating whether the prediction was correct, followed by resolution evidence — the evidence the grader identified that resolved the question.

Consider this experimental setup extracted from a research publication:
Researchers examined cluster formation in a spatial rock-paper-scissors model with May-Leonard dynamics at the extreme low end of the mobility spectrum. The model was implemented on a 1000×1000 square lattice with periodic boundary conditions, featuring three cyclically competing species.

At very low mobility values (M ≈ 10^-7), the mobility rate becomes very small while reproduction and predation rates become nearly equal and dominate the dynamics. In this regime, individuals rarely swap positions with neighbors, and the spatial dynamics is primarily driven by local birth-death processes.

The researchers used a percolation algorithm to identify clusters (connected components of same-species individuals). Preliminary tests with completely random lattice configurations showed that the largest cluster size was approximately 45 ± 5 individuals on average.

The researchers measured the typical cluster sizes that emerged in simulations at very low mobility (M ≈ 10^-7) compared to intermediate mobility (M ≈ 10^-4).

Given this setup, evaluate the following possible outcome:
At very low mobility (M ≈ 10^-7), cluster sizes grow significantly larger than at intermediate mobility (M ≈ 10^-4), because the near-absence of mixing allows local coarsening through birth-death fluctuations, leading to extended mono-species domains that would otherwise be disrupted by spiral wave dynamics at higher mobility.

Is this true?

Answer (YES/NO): NO